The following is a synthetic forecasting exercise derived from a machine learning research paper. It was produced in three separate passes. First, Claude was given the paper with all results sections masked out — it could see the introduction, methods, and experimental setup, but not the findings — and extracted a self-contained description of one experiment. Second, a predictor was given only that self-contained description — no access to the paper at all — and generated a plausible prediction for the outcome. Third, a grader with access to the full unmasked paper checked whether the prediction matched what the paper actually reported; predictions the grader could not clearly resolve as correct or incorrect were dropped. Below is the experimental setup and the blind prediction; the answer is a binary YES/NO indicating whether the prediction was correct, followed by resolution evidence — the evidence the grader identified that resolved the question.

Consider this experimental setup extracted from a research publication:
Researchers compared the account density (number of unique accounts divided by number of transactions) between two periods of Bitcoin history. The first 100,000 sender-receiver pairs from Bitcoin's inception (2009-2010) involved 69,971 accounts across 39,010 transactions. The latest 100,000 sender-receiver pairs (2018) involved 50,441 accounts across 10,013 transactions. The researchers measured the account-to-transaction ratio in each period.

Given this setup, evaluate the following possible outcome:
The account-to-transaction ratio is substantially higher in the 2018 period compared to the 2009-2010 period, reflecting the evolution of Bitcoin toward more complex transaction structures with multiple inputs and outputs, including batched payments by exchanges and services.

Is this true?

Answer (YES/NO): YES